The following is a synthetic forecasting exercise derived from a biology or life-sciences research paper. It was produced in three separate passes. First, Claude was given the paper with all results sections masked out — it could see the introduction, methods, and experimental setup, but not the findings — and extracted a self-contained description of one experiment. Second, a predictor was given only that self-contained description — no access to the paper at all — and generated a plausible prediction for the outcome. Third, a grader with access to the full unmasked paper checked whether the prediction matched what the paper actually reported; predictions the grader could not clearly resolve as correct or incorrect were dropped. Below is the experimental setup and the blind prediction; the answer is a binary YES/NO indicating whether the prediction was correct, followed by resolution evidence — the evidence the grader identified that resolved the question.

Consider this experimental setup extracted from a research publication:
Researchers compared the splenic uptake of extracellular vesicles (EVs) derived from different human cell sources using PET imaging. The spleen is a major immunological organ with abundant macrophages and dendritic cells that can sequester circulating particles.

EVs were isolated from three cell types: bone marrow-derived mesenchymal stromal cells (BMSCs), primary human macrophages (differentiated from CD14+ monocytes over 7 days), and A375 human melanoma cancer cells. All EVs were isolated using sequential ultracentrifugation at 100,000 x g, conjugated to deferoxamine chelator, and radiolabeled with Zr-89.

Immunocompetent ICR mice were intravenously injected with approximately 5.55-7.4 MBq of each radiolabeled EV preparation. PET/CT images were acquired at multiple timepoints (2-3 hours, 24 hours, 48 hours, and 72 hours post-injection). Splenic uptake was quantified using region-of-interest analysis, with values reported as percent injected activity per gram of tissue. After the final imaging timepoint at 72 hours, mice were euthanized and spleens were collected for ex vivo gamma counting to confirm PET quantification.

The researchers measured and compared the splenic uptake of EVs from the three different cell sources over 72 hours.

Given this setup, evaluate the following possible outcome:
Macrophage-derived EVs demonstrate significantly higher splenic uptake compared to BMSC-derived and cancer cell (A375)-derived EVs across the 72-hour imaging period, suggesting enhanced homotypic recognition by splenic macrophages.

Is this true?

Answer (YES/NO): NO